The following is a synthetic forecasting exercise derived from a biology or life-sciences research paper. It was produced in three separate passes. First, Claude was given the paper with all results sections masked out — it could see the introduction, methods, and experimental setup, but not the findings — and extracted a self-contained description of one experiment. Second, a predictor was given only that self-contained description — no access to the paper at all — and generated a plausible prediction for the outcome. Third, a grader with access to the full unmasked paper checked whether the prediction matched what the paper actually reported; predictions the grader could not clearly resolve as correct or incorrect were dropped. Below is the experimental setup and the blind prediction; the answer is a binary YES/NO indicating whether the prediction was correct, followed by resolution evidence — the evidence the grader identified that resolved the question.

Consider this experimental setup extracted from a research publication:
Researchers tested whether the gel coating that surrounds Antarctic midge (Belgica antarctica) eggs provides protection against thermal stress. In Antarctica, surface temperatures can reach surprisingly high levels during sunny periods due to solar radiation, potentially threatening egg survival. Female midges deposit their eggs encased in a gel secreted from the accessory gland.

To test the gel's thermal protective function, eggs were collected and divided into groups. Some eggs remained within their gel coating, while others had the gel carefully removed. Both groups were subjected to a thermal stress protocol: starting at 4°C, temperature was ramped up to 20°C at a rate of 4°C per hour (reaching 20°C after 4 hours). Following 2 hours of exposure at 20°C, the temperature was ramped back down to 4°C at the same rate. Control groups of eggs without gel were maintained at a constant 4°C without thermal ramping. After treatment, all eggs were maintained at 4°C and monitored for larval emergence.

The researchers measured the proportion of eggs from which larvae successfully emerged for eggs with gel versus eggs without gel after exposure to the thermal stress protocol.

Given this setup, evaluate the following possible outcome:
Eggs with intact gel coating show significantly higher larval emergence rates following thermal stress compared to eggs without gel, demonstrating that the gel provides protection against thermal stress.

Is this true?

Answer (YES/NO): YES